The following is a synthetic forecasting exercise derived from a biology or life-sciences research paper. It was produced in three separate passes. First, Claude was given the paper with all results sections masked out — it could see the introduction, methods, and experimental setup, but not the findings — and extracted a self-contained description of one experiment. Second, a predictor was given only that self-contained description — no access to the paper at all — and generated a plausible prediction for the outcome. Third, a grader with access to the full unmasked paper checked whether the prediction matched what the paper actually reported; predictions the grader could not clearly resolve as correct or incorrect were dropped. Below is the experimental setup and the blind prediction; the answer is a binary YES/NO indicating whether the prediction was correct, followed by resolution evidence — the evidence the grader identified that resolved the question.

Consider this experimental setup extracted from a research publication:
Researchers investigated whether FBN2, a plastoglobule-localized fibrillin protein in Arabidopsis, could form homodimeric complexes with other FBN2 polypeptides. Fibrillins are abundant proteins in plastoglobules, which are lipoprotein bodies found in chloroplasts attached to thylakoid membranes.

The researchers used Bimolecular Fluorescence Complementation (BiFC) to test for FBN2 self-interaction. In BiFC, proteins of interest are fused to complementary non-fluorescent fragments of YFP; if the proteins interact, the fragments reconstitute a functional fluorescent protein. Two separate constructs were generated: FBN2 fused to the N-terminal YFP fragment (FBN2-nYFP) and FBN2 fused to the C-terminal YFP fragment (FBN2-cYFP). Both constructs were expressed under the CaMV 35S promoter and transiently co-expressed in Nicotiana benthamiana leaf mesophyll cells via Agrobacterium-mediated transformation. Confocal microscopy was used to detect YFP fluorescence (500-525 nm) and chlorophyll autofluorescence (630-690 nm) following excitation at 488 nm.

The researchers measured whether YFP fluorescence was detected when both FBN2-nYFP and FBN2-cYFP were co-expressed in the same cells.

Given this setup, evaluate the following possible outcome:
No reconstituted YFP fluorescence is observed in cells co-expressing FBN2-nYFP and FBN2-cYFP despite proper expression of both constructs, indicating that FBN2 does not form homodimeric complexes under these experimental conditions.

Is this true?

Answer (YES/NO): NO